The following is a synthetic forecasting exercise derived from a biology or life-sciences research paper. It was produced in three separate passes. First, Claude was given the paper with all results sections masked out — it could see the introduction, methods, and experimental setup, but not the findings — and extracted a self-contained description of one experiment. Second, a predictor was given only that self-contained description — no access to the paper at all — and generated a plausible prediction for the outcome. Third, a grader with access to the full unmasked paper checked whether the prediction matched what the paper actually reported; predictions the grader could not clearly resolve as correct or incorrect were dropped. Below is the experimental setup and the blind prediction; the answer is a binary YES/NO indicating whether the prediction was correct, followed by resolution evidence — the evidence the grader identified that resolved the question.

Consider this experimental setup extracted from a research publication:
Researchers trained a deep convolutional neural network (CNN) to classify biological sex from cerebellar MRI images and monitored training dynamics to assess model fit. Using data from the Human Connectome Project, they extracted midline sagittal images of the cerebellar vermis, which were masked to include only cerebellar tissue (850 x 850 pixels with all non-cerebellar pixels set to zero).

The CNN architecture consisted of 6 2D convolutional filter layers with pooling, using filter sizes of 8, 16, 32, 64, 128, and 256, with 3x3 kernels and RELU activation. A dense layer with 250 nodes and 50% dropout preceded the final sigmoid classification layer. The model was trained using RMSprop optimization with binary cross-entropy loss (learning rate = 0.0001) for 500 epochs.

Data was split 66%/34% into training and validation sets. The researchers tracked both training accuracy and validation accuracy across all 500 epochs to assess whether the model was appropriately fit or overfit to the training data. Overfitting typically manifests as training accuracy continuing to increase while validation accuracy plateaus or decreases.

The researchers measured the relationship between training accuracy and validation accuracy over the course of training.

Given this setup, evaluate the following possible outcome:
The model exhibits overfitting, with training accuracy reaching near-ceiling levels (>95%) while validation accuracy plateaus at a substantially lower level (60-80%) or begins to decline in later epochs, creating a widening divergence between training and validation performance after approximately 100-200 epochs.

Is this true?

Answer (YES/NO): NO